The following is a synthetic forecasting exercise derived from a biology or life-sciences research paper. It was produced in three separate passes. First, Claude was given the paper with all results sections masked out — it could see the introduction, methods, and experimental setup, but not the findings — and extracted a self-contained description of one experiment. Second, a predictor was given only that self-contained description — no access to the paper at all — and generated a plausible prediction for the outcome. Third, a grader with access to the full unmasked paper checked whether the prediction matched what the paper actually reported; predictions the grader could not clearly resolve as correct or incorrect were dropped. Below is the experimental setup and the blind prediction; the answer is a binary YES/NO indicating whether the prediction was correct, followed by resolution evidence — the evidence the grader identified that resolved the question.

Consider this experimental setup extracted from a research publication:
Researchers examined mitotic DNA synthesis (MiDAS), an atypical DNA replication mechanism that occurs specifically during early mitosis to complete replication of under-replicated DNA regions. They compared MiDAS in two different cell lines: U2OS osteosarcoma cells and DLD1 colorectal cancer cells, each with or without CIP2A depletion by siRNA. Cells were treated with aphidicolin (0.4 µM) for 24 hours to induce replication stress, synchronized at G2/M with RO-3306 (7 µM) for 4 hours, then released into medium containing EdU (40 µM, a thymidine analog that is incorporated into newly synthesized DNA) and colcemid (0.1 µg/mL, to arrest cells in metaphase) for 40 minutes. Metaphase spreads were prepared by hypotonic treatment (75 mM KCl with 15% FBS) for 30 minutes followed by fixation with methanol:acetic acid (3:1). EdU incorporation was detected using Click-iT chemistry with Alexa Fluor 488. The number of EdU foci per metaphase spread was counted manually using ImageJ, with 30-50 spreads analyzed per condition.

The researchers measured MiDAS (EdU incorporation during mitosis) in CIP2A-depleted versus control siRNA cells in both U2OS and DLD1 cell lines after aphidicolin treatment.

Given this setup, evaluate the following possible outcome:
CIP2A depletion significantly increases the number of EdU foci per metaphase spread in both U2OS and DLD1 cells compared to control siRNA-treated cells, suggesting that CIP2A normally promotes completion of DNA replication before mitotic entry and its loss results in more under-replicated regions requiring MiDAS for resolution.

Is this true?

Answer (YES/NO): NO